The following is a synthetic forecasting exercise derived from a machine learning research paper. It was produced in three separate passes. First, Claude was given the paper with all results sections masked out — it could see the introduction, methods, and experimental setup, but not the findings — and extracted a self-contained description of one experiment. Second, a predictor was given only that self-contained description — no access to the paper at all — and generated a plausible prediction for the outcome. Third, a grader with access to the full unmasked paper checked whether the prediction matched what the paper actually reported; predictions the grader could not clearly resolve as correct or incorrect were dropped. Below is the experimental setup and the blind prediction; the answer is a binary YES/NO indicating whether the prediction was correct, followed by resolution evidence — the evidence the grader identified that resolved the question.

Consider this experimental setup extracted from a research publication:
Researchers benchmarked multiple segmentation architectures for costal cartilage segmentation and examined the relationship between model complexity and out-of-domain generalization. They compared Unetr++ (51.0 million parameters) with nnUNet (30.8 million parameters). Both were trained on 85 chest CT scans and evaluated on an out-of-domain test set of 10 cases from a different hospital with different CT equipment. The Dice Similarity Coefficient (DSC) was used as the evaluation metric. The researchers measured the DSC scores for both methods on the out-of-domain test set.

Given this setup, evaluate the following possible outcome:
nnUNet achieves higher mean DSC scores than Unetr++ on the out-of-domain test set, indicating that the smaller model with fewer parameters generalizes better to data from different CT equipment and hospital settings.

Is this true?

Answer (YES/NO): YES